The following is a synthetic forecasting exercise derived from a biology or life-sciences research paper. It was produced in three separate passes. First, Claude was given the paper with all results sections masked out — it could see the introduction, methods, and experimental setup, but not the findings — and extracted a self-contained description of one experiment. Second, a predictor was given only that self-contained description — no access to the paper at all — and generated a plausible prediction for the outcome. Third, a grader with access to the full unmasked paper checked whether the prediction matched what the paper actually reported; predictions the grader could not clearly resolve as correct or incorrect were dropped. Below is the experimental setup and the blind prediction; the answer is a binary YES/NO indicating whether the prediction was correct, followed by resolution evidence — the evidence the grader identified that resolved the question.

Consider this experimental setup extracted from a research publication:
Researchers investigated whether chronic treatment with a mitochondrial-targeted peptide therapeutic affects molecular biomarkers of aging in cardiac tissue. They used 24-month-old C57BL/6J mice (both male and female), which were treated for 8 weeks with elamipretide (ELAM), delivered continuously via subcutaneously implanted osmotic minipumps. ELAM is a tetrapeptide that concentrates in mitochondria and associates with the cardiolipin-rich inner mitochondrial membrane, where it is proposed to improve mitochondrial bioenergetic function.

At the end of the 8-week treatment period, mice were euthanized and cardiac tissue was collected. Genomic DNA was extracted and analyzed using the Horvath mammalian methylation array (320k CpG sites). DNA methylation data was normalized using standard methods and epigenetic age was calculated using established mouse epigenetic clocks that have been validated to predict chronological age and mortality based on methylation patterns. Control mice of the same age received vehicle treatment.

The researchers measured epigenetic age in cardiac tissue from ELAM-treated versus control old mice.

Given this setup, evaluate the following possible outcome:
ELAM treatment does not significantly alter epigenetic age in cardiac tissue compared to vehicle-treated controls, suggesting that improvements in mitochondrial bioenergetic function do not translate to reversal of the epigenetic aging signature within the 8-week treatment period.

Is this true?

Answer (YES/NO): YES